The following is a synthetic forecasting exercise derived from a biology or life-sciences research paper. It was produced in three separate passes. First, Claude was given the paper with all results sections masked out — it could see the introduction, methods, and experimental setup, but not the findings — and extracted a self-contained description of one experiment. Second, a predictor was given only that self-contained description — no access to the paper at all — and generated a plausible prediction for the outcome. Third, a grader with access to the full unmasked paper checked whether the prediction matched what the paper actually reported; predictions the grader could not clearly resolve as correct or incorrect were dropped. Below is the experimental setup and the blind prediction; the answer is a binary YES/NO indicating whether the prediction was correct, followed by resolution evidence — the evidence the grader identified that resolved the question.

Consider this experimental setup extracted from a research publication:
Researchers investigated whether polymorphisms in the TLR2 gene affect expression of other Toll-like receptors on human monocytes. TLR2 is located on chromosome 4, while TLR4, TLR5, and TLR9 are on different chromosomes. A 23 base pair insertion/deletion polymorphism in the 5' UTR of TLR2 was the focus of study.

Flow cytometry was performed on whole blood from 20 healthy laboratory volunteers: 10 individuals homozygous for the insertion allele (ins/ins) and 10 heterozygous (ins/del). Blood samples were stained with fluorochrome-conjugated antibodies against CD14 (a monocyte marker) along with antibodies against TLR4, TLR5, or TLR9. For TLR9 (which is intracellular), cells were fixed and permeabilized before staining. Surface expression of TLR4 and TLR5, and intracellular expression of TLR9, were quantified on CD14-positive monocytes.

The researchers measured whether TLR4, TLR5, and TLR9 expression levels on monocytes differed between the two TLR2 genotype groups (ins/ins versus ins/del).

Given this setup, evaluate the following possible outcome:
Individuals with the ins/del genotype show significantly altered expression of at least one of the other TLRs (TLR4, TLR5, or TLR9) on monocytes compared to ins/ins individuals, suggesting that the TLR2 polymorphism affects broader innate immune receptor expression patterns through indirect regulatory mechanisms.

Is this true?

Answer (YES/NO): NO